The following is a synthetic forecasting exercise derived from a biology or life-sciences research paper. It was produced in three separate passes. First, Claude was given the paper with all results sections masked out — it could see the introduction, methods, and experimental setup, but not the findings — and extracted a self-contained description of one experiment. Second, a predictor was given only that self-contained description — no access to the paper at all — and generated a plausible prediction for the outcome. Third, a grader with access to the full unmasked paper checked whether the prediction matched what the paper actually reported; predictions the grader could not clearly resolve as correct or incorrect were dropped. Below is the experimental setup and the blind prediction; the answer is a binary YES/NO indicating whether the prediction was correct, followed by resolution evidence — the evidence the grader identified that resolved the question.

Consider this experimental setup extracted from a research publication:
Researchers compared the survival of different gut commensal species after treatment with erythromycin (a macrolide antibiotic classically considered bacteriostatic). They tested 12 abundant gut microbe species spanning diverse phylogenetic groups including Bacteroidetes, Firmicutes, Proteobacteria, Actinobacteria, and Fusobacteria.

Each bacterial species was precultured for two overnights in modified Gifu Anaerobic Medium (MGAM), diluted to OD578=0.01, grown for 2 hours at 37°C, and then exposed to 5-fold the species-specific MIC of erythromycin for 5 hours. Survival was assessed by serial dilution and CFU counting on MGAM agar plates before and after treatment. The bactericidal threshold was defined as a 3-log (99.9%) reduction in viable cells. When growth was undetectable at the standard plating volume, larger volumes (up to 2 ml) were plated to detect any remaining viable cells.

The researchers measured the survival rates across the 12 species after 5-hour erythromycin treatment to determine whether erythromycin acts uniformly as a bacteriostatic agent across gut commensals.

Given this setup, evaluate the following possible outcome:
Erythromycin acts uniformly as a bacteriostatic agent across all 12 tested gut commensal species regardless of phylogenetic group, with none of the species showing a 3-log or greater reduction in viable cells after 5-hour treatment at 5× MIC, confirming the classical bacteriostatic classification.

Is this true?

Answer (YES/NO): NO